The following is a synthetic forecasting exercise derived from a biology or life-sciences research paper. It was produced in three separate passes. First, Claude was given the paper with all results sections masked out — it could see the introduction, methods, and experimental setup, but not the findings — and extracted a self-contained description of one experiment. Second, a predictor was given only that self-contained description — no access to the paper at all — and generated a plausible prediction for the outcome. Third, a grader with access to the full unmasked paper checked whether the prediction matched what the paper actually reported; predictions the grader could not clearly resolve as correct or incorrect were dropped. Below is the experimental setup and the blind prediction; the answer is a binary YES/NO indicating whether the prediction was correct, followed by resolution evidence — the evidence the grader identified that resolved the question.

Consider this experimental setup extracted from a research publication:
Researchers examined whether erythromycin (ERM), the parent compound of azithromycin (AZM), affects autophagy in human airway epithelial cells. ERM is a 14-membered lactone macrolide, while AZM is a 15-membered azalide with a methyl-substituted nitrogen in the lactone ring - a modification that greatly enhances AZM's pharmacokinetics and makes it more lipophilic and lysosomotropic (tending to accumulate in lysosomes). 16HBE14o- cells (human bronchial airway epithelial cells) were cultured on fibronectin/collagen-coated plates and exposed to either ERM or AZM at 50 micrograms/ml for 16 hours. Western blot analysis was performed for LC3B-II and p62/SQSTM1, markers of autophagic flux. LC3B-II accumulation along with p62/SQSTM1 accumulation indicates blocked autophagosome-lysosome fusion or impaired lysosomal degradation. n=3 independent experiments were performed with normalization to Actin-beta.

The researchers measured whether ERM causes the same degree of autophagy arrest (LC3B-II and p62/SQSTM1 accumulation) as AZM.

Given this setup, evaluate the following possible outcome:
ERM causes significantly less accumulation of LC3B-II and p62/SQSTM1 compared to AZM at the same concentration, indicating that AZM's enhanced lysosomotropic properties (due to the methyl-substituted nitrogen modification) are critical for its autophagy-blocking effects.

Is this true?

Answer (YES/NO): YES